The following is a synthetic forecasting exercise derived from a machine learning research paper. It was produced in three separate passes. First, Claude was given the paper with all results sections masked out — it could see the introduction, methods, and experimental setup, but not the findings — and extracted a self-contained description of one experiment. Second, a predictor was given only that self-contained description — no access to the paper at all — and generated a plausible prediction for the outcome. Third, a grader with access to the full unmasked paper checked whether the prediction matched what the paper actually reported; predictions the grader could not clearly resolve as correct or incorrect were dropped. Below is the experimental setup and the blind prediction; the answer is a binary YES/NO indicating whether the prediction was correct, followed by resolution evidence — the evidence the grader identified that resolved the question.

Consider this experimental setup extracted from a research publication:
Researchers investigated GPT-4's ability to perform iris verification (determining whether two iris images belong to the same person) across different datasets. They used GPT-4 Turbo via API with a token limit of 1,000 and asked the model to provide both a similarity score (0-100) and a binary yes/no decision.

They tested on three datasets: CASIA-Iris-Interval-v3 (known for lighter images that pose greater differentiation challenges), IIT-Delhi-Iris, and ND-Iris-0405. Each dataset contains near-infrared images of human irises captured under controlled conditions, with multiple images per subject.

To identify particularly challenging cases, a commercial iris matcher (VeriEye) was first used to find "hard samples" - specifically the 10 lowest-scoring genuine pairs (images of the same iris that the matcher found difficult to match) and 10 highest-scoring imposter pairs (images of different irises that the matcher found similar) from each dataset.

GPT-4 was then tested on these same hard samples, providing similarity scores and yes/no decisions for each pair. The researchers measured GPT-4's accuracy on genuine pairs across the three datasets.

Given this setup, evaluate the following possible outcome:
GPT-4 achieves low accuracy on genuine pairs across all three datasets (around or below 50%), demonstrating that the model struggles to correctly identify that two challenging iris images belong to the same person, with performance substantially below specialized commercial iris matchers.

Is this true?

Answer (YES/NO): NO